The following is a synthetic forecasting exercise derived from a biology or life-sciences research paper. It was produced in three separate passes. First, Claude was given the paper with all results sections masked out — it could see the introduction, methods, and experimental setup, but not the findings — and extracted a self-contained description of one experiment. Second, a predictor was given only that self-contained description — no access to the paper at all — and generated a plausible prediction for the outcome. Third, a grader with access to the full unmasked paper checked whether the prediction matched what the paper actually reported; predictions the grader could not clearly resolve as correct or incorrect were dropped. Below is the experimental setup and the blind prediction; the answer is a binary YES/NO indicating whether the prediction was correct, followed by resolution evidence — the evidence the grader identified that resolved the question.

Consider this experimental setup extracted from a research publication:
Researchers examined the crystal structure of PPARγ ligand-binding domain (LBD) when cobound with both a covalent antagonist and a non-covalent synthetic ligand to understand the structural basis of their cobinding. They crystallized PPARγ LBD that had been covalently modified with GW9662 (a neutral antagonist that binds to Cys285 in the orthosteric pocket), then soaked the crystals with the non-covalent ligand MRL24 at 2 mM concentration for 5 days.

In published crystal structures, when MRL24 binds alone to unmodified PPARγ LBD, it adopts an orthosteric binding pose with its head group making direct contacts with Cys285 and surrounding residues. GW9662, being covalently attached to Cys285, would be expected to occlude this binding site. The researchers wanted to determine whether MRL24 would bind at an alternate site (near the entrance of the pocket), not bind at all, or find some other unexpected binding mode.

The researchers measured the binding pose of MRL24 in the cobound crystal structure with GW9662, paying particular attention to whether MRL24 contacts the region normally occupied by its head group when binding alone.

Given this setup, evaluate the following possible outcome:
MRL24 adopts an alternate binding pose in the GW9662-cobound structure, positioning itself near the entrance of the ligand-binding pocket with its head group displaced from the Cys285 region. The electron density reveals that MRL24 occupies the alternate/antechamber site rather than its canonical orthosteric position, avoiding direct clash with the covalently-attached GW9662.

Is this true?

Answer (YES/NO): NO